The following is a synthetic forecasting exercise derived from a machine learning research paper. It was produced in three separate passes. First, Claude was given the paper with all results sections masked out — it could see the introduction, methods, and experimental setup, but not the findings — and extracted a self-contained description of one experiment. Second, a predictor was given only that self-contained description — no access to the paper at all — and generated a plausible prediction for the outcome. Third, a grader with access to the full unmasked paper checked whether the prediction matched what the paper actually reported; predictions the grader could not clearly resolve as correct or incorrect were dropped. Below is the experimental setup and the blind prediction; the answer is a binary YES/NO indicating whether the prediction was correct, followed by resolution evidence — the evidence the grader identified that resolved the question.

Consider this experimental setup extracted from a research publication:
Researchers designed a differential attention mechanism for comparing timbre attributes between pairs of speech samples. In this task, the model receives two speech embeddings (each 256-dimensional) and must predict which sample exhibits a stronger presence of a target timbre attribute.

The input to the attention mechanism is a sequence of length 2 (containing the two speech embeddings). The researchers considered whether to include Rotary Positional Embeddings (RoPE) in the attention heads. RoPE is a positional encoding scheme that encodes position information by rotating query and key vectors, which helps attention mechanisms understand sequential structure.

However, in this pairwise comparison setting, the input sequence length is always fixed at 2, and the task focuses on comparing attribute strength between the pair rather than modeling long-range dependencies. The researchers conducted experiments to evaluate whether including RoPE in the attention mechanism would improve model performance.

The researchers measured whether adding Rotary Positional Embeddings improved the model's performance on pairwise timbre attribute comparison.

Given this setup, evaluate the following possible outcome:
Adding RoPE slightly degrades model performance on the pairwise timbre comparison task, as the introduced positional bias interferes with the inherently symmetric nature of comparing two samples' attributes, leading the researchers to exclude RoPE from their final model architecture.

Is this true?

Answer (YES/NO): NO